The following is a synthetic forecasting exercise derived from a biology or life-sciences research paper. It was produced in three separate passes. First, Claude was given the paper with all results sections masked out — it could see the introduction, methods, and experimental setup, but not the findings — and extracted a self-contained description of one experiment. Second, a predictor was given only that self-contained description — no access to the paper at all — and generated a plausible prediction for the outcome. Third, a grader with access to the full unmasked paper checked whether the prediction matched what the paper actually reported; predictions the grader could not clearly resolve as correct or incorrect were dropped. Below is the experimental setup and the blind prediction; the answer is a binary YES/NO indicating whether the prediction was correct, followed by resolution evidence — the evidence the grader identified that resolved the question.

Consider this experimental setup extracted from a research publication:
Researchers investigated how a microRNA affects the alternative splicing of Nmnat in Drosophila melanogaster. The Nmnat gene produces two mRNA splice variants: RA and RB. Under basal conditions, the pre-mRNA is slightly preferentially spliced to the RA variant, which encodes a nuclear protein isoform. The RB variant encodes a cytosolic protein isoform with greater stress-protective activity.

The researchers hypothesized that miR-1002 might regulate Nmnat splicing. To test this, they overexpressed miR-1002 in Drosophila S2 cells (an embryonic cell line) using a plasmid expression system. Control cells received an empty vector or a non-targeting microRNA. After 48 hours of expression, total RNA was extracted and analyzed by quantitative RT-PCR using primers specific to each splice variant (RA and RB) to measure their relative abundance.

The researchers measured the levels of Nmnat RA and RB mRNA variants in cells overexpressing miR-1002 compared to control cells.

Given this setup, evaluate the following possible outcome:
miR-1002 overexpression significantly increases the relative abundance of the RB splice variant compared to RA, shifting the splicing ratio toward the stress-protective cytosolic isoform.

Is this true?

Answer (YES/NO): YES